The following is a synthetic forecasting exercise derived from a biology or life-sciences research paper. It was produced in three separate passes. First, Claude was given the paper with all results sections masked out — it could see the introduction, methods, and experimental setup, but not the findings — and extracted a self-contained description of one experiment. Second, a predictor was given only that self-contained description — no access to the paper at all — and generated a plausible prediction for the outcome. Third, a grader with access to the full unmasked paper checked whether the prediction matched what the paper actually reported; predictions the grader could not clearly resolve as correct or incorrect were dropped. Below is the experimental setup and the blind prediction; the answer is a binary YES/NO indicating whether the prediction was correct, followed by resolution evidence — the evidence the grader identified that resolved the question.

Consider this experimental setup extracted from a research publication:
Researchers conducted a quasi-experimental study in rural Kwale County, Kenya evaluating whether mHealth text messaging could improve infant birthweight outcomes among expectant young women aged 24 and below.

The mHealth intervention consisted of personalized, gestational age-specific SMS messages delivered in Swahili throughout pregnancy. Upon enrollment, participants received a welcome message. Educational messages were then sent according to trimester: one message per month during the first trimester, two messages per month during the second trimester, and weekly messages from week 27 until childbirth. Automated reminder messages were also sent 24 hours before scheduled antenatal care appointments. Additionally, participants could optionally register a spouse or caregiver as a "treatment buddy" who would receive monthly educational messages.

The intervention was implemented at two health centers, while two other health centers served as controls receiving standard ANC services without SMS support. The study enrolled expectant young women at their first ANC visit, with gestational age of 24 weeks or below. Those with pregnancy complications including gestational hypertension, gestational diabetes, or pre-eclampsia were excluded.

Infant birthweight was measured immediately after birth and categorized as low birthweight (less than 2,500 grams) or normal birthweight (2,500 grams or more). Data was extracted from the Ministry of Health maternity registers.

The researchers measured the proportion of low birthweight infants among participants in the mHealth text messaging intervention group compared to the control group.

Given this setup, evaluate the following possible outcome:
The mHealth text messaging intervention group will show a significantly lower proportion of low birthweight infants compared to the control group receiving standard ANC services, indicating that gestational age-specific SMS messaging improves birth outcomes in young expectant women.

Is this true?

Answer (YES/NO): NO